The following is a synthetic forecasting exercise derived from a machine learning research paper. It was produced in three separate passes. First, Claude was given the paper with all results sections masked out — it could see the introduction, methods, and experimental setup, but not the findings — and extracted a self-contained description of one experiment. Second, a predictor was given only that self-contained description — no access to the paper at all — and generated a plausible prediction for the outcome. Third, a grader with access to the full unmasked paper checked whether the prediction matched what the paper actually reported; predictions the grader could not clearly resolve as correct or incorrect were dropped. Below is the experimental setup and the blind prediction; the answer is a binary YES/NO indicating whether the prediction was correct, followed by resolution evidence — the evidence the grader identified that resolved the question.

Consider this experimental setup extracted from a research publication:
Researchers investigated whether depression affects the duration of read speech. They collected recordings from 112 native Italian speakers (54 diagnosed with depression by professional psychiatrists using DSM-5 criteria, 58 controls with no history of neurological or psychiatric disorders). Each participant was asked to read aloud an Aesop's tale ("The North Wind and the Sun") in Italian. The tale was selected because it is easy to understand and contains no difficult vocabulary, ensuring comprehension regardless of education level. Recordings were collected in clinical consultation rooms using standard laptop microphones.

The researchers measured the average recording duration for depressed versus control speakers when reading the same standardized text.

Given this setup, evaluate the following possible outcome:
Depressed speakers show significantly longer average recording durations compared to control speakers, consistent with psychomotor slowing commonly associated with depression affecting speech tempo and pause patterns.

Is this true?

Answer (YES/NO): NO